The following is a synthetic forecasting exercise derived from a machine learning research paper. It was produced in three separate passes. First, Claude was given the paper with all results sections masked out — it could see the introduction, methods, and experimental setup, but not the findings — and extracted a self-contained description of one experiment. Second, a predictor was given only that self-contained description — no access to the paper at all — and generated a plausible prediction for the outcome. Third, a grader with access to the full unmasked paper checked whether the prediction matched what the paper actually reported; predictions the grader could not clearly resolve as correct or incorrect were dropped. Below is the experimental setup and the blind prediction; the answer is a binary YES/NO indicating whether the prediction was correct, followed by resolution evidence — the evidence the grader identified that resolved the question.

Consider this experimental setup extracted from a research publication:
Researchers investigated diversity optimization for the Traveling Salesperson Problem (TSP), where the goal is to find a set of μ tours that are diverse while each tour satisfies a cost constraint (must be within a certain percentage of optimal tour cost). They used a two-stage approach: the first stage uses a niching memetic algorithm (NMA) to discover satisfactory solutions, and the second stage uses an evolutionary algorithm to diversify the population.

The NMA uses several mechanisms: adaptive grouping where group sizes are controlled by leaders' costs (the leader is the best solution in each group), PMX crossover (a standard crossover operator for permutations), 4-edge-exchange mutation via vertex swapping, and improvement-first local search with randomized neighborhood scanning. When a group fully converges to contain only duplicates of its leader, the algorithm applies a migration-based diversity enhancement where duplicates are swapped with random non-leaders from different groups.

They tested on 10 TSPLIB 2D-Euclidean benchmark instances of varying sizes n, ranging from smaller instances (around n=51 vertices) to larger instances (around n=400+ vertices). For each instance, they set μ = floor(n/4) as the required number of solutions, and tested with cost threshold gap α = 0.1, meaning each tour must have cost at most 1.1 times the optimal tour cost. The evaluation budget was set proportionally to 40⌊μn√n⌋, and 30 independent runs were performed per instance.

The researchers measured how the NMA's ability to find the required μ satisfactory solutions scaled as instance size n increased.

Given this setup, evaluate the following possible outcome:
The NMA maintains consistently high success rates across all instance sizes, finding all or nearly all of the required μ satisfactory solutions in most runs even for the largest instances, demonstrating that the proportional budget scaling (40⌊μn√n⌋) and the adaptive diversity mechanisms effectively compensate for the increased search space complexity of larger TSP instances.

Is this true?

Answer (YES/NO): NO